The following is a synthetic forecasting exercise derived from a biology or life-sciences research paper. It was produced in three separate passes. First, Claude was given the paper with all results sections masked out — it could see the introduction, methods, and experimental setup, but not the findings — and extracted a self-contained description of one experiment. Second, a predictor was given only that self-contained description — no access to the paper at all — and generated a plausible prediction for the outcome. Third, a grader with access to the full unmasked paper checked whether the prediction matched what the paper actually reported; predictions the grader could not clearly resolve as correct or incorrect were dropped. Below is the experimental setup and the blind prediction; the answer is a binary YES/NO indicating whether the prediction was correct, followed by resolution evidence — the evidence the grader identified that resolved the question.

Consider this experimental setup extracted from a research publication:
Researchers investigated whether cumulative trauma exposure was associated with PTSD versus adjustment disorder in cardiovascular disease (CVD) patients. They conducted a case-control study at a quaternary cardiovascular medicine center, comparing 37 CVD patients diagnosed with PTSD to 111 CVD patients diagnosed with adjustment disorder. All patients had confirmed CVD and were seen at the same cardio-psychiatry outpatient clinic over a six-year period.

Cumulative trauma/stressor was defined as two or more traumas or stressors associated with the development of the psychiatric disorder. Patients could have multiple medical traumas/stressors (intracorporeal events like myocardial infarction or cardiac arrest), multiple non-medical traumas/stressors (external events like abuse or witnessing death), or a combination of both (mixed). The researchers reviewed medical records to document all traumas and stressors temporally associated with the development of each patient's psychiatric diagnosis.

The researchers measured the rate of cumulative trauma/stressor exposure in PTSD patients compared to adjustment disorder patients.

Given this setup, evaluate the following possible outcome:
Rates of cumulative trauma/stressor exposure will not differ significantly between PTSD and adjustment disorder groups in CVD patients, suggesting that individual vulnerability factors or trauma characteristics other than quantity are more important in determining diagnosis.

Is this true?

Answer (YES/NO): YES